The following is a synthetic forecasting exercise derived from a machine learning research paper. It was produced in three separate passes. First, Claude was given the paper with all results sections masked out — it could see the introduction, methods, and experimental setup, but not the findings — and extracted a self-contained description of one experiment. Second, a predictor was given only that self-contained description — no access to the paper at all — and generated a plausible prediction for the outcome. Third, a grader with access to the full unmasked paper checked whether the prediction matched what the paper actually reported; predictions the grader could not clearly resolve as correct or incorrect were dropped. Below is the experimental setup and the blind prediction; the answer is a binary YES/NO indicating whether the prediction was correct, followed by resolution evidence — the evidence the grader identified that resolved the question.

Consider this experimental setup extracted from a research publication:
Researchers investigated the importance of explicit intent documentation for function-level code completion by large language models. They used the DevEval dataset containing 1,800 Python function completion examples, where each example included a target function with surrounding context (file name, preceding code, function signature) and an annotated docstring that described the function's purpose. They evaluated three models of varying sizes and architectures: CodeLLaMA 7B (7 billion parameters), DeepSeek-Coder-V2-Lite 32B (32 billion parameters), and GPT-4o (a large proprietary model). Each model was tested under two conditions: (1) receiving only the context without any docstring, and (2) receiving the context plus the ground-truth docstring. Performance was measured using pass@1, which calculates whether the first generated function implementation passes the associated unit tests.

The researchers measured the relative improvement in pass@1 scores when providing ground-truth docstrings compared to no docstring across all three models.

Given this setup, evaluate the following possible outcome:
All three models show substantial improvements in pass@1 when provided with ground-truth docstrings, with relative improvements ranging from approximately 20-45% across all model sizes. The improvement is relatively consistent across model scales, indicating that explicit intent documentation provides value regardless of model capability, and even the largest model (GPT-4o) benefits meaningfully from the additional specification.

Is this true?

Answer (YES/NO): NO